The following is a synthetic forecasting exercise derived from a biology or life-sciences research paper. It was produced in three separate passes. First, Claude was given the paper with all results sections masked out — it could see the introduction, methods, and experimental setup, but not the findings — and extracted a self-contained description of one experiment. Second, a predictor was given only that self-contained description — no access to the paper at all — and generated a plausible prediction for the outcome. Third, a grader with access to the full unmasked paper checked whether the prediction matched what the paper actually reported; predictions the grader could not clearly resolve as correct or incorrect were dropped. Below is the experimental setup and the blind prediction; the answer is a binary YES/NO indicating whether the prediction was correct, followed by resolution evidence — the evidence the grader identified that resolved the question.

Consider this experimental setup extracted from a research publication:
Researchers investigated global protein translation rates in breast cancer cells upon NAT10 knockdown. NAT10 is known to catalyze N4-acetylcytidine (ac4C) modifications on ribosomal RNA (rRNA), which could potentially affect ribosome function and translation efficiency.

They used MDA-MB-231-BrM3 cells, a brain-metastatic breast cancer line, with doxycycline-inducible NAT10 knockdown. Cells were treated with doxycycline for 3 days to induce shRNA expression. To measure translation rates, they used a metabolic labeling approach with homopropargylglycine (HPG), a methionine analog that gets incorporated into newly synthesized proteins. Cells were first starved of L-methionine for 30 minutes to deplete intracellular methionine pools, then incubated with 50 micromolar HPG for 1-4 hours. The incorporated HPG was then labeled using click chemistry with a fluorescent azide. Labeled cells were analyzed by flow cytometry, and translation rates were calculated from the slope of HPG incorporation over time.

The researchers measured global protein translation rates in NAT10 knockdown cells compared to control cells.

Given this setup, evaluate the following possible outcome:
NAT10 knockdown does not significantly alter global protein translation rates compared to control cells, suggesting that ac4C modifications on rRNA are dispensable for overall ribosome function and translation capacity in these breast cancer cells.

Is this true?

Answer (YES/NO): NO